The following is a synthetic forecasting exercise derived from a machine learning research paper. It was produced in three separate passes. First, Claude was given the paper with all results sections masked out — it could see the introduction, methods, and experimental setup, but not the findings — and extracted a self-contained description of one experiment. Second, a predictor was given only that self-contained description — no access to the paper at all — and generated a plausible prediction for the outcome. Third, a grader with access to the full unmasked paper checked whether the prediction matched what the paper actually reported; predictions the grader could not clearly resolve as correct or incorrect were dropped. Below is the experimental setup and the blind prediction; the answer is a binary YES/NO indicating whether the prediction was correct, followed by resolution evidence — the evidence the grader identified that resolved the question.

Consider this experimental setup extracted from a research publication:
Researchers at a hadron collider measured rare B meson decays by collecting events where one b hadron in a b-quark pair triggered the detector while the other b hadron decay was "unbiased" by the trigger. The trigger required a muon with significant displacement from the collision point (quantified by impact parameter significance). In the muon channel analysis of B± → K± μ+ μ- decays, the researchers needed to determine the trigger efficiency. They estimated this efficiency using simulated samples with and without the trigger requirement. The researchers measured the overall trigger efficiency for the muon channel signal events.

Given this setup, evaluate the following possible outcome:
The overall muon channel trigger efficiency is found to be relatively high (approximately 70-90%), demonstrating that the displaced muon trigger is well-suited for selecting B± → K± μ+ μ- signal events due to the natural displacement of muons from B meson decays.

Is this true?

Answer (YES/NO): NO